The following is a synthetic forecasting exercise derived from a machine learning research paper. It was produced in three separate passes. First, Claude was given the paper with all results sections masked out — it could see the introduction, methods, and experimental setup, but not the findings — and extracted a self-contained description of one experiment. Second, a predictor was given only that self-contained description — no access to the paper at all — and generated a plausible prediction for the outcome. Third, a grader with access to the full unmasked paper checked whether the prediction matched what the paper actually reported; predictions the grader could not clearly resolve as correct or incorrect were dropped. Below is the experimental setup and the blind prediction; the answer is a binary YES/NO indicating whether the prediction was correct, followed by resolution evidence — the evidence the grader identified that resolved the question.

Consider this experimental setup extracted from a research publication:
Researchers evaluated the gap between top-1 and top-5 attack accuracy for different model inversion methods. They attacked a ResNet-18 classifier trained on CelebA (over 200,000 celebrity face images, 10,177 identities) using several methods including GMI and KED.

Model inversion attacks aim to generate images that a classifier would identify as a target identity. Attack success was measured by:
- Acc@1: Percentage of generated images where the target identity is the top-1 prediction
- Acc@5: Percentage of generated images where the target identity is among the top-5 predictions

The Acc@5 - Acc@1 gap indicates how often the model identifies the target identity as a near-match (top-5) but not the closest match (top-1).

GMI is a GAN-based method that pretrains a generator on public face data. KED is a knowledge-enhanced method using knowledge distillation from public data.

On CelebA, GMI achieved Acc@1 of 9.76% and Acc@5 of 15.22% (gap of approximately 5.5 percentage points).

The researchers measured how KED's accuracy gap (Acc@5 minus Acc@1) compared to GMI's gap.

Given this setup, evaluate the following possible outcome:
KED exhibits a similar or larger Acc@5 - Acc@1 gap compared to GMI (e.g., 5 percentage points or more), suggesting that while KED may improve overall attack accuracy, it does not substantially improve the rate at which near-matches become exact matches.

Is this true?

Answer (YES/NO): YES